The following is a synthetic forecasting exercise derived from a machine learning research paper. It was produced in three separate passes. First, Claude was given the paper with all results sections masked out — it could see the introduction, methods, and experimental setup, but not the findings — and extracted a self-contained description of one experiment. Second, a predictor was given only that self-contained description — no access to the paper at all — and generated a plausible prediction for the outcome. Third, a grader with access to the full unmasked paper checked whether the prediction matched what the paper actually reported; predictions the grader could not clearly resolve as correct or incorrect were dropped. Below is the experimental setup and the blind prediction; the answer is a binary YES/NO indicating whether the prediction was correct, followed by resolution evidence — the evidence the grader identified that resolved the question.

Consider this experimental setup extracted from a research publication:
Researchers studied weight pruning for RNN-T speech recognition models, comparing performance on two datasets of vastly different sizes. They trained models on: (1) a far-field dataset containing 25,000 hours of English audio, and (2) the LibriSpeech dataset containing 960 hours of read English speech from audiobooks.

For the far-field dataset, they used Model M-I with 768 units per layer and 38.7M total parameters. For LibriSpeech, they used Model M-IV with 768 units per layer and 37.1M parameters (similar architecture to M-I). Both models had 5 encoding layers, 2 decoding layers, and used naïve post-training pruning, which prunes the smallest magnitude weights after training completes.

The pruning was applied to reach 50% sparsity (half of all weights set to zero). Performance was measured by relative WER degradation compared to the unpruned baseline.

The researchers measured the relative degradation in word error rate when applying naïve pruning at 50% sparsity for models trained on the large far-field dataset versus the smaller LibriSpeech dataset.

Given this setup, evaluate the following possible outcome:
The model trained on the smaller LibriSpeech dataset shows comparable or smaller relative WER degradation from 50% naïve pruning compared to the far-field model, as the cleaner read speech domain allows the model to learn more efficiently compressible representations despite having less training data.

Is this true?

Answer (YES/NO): NO